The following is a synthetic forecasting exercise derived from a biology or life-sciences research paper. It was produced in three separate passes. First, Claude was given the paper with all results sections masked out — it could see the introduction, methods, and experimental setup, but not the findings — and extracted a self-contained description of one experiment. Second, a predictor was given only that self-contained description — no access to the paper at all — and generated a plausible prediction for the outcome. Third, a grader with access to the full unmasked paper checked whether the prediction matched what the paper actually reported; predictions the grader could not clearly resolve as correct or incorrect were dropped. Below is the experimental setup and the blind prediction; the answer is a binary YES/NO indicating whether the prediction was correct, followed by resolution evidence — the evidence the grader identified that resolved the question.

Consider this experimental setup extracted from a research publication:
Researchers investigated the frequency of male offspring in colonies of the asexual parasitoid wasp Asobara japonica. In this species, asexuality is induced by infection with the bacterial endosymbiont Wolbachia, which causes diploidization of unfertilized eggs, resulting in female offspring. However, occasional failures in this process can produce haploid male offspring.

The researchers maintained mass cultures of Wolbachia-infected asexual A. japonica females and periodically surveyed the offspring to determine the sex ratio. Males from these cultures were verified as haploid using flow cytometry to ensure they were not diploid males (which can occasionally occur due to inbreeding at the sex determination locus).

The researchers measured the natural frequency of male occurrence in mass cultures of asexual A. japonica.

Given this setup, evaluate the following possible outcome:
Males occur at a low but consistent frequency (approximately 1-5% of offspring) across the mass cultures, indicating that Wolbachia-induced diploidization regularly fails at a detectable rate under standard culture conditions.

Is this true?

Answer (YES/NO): NO